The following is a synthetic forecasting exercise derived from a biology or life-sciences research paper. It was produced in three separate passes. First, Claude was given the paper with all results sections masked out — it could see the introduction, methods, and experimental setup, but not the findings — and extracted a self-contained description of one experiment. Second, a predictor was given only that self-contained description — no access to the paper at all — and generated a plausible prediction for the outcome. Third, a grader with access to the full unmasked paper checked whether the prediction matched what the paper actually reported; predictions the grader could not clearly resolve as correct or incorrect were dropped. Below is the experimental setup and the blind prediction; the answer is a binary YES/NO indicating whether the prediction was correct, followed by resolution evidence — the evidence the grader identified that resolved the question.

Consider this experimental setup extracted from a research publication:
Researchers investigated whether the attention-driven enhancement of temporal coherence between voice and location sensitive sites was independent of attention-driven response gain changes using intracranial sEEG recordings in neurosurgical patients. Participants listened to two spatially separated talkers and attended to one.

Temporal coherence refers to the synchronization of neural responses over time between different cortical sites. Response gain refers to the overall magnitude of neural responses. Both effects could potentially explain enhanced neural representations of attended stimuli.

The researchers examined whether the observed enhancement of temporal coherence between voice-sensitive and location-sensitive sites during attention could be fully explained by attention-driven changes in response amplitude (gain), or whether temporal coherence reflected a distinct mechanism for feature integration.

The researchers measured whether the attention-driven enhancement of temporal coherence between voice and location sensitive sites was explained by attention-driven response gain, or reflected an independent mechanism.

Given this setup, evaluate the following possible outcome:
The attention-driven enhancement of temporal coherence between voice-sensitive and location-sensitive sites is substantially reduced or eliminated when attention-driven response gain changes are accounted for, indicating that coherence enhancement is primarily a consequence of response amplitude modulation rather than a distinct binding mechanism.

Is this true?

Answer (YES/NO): NO